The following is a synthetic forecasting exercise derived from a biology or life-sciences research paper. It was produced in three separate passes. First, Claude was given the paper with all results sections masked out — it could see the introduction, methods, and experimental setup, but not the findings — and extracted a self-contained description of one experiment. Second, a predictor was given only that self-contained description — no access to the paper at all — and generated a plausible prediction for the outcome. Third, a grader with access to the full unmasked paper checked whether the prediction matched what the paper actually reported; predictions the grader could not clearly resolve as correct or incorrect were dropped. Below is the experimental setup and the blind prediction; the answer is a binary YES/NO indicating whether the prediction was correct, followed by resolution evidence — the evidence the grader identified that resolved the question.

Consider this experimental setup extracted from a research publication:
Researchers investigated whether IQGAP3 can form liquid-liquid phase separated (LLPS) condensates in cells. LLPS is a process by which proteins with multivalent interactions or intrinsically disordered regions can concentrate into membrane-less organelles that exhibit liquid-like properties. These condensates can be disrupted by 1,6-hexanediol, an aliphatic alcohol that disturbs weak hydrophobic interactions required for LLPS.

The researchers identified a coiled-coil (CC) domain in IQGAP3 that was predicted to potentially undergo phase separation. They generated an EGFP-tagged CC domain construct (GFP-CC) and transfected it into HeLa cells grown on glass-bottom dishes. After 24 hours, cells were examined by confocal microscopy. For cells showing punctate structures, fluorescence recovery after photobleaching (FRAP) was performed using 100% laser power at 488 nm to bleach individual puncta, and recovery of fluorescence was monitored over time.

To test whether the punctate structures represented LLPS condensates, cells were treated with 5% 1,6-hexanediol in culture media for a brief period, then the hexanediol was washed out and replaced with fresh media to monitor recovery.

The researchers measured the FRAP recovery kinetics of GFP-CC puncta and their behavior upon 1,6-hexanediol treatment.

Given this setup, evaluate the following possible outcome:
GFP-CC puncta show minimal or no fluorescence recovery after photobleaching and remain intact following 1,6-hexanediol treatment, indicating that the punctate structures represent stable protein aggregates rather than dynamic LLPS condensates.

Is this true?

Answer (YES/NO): NO